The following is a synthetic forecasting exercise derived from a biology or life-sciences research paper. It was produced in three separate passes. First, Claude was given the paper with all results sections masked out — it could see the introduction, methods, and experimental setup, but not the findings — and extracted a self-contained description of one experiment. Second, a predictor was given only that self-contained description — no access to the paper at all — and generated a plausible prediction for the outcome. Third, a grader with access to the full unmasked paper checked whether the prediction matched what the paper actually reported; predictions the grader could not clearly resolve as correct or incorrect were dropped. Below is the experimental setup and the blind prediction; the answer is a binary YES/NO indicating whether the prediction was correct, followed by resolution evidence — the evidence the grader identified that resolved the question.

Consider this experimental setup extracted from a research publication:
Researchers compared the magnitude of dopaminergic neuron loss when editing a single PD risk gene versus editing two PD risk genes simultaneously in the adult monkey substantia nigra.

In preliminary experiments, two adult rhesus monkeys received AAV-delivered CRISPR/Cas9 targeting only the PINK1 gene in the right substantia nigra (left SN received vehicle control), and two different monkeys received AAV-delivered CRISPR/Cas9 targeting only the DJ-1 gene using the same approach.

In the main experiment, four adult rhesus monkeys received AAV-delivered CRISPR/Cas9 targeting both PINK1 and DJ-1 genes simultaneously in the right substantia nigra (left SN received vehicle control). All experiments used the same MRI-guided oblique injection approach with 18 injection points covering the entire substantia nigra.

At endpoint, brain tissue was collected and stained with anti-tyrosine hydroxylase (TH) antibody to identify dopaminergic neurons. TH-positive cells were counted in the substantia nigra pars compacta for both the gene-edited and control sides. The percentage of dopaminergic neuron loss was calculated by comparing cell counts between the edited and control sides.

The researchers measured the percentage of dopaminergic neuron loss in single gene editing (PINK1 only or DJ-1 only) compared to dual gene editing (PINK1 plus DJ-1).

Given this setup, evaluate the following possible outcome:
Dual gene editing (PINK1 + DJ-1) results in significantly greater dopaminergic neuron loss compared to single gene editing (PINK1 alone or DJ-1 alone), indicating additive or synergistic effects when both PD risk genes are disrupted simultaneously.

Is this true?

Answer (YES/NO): YES